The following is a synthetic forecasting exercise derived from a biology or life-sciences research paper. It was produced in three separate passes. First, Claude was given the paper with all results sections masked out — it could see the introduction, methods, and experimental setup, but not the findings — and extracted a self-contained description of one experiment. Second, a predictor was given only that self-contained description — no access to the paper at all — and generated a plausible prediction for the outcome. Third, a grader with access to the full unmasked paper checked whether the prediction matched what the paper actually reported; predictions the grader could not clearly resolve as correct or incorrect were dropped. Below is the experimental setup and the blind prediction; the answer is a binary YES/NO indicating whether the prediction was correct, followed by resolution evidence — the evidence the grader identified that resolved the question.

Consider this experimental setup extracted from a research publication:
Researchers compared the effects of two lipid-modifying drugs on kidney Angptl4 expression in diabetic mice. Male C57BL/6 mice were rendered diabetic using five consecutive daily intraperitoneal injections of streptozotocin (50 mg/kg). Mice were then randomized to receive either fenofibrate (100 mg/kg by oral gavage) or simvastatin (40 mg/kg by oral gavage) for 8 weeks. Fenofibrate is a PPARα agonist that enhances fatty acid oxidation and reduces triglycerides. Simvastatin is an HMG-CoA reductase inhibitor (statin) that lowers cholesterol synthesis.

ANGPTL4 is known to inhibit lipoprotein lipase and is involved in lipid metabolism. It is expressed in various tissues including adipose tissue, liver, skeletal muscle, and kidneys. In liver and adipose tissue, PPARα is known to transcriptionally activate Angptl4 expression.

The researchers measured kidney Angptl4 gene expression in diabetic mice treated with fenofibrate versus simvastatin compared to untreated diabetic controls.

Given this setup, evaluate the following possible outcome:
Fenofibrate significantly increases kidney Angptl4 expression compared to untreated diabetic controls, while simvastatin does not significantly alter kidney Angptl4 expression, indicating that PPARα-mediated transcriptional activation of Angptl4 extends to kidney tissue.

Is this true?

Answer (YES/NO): NO